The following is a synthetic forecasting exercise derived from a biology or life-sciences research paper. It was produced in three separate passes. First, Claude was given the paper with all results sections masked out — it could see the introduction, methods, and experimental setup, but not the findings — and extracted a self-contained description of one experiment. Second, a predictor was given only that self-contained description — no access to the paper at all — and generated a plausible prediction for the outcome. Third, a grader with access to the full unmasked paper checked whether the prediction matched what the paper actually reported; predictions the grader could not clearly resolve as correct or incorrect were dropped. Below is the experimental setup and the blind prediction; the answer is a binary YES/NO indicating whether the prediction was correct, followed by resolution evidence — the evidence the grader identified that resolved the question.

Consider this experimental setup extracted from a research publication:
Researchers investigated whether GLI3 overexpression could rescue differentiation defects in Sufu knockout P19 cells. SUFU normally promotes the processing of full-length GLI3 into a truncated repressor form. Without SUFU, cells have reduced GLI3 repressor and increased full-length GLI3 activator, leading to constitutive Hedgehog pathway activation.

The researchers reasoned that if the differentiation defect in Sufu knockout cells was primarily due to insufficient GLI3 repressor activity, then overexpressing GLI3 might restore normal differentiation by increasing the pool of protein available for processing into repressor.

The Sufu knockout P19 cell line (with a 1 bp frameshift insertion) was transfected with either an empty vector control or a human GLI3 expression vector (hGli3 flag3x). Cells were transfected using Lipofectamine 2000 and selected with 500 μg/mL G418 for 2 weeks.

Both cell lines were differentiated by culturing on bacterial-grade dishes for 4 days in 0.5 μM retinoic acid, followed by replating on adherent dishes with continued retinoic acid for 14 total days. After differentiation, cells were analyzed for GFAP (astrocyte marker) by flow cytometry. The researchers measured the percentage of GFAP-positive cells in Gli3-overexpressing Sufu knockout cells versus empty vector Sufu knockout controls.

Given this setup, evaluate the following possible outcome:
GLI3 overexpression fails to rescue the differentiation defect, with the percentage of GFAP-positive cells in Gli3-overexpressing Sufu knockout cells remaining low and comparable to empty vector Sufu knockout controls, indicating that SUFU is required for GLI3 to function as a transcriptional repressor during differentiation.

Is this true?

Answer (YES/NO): NO